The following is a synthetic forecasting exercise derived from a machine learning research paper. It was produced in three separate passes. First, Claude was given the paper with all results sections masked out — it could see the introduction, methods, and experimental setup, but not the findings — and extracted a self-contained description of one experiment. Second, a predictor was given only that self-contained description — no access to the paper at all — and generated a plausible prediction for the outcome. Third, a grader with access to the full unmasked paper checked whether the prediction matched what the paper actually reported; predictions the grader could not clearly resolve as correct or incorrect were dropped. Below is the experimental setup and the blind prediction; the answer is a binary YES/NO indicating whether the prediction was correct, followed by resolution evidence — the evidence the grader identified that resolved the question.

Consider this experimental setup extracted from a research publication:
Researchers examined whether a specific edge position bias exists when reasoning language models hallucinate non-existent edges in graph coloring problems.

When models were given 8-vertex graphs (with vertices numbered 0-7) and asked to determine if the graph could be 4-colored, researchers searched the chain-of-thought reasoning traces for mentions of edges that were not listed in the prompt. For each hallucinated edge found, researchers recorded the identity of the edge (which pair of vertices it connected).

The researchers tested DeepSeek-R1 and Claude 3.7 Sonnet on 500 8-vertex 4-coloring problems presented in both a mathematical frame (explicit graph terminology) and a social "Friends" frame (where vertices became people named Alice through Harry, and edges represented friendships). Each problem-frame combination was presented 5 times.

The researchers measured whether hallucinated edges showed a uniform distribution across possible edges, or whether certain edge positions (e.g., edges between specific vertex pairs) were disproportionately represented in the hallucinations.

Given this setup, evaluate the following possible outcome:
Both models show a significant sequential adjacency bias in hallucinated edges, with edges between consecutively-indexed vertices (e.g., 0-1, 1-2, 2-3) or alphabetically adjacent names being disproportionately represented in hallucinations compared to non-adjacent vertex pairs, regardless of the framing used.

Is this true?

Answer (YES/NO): NO